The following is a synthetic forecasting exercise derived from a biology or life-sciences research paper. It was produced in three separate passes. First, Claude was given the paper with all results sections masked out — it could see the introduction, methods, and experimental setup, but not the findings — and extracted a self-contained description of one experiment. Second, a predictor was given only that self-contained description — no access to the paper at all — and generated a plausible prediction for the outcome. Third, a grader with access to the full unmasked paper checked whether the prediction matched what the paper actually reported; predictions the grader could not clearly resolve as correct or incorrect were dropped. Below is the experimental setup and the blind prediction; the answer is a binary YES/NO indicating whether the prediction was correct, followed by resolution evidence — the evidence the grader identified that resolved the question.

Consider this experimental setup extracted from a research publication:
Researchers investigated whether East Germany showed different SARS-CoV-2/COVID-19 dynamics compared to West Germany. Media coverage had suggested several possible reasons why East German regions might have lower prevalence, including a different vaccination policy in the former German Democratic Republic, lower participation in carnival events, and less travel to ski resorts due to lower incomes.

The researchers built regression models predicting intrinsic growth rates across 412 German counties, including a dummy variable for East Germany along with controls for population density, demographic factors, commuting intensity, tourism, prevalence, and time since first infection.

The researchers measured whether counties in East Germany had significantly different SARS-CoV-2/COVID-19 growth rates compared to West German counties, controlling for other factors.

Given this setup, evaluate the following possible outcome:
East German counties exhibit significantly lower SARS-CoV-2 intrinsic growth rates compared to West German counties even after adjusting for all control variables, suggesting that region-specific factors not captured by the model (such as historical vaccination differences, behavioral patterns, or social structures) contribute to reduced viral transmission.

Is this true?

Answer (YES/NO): NO